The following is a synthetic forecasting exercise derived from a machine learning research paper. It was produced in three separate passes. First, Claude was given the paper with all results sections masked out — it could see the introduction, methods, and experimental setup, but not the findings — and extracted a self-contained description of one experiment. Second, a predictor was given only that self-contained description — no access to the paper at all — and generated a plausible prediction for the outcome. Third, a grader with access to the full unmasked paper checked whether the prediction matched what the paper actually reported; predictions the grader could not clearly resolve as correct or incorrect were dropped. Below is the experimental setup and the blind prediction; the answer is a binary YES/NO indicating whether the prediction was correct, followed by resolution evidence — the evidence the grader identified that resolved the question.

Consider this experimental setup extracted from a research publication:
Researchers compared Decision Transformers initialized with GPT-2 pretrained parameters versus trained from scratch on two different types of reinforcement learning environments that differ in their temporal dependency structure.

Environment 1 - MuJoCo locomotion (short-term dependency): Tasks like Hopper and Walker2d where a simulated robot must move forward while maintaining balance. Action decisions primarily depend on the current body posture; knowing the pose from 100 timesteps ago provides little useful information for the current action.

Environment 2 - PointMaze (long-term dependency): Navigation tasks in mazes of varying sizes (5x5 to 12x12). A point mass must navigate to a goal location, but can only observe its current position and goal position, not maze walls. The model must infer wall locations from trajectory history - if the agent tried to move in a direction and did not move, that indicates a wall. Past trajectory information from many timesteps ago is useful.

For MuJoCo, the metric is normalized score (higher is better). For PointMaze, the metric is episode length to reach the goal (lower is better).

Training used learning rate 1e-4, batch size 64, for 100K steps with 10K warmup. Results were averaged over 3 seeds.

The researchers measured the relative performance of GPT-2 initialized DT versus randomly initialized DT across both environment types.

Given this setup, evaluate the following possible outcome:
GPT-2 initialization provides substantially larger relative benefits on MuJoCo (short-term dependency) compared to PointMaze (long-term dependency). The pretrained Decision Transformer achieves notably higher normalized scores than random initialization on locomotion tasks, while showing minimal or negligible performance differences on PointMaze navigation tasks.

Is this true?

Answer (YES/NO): NO